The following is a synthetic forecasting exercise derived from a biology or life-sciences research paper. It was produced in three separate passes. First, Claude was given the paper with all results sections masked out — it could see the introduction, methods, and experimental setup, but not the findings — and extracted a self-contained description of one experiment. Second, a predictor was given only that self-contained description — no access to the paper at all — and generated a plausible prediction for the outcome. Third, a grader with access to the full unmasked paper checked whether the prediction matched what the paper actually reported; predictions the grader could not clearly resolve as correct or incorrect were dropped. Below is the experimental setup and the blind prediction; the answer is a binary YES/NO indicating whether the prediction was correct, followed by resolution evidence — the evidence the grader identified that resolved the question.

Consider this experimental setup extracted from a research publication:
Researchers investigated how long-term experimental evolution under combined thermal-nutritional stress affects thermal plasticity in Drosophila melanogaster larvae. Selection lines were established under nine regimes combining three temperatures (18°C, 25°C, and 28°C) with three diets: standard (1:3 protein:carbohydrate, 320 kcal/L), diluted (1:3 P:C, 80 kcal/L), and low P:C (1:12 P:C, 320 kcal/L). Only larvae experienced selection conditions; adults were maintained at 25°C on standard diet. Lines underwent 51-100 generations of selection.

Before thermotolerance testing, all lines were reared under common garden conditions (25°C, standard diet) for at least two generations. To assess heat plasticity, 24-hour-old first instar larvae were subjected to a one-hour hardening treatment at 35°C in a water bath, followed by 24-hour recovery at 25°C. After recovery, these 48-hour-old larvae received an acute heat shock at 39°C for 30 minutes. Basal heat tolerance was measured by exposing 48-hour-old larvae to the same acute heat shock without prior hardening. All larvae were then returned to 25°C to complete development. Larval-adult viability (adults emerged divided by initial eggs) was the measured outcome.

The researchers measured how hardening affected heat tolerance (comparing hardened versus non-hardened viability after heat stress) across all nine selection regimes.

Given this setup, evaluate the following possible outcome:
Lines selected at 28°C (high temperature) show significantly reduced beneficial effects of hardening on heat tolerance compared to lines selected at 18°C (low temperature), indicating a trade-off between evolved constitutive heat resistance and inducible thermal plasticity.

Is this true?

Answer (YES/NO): NO